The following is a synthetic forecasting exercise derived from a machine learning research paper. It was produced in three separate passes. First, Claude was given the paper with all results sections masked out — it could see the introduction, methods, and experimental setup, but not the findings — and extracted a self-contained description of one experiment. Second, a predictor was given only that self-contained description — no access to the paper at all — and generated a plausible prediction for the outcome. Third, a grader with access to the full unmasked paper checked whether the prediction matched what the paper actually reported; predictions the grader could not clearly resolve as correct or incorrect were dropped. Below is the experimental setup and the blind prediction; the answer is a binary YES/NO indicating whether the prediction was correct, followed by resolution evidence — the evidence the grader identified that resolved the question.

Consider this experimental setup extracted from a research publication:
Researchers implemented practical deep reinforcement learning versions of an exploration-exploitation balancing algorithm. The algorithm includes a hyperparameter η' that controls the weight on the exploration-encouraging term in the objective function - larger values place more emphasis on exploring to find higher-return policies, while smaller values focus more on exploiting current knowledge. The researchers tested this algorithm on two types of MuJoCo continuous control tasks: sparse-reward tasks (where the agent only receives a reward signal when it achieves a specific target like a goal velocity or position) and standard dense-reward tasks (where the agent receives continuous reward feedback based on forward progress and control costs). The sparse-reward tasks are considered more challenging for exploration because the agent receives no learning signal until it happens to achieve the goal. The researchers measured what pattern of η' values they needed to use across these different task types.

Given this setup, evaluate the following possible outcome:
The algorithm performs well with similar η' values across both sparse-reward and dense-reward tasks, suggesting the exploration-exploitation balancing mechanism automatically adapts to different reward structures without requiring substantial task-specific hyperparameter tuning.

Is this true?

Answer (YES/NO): NO